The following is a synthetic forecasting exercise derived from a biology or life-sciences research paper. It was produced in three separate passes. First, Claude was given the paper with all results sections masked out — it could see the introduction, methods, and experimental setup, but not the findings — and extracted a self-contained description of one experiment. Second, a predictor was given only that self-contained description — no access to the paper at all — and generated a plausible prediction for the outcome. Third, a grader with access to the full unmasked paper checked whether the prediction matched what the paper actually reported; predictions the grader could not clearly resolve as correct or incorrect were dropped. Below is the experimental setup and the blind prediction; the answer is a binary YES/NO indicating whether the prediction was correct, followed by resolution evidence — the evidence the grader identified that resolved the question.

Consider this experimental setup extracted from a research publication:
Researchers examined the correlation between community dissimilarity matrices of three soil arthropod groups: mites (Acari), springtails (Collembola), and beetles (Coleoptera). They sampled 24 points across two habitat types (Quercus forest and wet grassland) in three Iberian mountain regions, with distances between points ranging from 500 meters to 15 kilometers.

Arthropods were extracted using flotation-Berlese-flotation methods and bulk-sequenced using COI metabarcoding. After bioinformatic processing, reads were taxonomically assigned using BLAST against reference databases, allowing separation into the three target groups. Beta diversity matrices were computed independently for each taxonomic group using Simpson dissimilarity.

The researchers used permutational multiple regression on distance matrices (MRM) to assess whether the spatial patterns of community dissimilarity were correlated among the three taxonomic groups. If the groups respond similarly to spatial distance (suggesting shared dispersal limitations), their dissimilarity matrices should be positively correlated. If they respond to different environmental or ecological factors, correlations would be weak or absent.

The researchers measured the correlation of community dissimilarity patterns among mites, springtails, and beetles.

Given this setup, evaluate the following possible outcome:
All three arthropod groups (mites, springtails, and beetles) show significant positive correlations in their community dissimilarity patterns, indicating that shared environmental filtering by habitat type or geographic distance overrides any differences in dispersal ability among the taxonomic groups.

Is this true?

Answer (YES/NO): YES